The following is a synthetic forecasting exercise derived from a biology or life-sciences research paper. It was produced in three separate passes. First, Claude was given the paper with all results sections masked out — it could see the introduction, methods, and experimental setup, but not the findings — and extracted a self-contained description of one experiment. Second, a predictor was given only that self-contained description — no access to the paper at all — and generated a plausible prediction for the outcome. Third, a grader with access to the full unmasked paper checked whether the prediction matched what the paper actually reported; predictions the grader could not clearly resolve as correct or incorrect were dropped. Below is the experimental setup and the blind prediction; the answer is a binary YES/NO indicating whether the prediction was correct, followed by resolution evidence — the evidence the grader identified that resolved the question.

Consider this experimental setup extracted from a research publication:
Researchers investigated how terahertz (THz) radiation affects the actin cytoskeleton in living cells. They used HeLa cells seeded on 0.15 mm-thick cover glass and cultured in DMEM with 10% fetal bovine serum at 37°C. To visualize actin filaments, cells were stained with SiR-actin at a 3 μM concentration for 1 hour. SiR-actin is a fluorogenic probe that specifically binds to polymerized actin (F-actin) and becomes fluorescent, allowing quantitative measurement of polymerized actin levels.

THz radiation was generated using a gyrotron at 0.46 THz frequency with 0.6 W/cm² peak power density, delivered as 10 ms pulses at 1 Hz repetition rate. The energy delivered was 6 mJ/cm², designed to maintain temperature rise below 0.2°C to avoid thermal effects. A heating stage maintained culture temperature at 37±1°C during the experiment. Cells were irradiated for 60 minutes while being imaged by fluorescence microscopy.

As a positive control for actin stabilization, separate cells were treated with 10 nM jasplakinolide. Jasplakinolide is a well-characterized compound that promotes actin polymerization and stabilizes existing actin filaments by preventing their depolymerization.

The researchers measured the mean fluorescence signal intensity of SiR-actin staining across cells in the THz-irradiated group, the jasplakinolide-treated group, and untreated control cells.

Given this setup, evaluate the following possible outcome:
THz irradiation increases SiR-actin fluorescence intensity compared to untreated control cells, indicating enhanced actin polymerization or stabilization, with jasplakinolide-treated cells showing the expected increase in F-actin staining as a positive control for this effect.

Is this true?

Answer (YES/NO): YES